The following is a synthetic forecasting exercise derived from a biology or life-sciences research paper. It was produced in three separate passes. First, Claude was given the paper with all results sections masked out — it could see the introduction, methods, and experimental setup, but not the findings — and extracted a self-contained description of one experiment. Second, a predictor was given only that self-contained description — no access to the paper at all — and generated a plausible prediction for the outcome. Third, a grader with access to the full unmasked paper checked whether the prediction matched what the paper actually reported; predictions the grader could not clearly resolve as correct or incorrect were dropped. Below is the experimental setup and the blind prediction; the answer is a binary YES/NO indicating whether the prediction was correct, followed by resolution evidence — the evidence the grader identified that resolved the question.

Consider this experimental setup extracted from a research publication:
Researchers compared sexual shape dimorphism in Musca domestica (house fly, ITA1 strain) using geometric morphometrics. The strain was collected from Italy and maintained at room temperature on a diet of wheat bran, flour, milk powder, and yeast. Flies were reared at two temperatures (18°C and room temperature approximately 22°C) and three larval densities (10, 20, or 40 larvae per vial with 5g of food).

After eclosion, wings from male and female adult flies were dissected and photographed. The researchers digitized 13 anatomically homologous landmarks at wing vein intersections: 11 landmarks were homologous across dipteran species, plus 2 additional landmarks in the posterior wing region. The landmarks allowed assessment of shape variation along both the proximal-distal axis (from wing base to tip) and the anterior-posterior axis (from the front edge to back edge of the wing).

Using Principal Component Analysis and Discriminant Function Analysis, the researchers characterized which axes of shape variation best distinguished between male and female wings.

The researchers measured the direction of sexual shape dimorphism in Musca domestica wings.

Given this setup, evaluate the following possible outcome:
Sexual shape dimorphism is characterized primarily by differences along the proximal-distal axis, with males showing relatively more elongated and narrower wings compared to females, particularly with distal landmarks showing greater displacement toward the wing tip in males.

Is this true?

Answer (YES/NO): NO